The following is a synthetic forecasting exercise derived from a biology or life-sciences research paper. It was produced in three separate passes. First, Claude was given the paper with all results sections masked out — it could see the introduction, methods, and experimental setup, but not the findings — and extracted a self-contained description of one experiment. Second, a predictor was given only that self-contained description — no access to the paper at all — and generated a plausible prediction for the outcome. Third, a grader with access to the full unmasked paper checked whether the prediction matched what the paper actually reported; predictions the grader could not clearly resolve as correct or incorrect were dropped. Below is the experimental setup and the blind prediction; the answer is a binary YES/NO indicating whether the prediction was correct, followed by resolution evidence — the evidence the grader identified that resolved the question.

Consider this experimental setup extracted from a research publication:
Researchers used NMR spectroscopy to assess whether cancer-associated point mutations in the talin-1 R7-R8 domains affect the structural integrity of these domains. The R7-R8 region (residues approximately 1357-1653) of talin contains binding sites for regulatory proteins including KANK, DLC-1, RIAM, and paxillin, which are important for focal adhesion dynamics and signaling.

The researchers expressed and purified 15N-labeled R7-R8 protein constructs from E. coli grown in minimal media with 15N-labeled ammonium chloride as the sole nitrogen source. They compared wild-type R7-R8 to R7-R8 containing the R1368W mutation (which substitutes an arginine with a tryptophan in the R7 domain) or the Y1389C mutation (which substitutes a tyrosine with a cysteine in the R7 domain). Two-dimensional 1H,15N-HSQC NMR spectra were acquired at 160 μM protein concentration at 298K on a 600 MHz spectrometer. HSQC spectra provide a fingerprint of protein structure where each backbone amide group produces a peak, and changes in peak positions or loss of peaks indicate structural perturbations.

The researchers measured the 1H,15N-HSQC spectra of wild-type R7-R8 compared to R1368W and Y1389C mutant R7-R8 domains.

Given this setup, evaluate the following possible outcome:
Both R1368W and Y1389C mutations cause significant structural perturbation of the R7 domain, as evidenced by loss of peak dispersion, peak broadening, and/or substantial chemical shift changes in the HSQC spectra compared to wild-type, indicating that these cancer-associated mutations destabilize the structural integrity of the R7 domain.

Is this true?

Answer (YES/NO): NO